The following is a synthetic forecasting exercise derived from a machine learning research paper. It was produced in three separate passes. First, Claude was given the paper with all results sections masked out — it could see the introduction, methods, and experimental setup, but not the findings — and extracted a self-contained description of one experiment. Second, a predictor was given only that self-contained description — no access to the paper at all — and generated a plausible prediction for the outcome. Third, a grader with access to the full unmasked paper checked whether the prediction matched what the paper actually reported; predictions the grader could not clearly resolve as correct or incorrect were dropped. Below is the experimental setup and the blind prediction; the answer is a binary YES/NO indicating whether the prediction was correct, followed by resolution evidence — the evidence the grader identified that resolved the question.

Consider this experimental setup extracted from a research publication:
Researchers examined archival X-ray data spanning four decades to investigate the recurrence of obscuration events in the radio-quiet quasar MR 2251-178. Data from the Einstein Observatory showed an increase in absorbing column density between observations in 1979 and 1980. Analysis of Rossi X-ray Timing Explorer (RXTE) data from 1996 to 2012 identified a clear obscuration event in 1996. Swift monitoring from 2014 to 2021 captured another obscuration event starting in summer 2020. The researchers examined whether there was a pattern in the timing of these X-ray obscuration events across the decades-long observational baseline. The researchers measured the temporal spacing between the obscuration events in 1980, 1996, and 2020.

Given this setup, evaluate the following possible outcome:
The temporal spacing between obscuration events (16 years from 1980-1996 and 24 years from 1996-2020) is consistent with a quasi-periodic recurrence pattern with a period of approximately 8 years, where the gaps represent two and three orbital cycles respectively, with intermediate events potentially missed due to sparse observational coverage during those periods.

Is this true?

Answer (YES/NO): NO